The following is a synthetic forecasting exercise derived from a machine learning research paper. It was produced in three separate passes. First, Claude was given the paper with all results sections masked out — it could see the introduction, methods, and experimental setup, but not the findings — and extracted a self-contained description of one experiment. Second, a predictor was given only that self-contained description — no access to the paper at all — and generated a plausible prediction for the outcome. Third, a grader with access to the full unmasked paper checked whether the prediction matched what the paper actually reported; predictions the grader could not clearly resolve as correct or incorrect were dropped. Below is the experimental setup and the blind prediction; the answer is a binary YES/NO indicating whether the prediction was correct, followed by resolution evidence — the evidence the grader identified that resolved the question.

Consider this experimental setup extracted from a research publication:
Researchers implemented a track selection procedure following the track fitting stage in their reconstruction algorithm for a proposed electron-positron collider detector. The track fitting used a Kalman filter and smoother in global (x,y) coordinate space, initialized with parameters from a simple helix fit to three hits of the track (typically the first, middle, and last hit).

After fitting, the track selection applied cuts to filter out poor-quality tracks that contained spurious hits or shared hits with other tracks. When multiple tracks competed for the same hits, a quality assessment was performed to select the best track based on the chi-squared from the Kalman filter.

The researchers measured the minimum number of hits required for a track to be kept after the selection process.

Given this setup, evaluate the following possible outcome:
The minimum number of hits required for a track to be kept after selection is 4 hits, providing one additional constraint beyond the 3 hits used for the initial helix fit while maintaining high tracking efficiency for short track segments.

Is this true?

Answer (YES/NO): NO